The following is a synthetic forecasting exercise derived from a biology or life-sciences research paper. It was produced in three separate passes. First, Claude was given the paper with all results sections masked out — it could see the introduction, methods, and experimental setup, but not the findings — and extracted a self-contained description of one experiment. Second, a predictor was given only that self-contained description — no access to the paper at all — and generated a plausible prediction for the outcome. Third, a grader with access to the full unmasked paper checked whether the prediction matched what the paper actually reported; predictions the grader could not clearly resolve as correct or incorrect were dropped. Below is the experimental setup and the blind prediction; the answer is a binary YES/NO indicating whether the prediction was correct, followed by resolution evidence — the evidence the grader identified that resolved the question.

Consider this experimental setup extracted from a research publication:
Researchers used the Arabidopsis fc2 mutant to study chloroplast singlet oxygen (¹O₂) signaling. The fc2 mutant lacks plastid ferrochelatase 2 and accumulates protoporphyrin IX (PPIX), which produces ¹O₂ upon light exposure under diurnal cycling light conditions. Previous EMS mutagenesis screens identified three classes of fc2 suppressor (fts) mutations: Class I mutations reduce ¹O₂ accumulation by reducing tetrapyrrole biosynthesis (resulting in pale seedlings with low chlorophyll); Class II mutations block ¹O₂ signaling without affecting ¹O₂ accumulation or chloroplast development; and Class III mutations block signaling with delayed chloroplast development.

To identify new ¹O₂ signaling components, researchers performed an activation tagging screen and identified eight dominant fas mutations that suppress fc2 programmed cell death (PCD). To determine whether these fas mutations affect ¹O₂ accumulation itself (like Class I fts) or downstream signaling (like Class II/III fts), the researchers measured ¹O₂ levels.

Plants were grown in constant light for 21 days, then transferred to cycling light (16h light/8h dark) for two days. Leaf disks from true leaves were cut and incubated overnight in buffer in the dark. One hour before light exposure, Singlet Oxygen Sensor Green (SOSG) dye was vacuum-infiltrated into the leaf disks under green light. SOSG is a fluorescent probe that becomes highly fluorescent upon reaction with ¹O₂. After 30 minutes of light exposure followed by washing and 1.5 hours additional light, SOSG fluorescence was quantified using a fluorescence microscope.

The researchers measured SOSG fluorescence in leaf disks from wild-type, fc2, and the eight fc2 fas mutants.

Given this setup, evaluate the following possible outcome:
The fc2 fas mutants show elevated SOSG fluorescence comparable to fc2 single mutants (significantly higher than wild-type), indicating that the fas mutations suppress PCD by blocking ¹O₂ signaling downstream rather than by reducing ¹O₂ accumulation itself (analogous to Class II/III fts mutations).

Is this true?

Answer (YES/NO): NO